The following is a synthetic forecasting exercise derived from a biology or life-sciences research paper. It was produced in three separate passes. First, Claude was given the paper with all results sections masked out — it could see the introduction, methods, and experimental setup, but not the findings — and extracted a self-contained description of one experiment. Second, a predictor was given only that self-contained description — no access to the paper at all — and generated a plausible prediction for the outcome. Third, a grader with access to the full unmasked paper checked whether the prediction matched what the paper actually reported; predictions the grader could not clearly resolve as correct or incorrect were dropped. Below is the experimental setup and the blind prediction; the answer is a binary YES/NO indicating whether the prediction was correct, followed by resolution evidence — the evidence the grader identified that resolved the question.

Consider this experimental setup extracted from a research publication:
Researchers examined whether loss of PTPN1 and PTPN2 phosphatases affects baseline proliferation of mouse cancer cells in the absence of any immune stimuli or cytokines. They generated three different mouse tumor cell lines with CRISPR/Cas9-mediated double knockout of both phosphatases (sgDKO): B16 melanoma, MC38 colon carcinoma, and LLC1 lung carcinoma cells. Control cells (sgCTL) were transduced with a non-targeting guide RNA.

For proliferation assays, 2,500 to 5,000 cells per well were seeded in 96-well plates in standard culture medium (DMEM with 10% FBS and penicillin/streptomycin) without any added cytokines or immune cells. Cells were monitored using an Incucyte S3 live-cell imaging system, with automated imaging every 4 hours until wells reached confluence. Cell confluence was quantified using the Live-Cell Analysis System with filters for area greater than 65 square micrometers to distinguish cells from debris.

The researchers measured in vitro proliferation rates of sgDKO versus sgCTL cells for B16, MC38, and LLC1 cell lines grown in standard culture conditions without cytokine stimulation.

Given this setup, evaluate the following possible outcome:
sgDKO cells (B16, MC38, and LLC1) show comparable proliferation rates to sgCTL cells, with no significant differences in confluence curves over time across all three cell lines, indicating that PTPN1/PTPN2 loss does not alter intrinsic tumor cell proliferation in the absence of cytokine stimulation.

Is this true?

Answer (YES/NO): NO